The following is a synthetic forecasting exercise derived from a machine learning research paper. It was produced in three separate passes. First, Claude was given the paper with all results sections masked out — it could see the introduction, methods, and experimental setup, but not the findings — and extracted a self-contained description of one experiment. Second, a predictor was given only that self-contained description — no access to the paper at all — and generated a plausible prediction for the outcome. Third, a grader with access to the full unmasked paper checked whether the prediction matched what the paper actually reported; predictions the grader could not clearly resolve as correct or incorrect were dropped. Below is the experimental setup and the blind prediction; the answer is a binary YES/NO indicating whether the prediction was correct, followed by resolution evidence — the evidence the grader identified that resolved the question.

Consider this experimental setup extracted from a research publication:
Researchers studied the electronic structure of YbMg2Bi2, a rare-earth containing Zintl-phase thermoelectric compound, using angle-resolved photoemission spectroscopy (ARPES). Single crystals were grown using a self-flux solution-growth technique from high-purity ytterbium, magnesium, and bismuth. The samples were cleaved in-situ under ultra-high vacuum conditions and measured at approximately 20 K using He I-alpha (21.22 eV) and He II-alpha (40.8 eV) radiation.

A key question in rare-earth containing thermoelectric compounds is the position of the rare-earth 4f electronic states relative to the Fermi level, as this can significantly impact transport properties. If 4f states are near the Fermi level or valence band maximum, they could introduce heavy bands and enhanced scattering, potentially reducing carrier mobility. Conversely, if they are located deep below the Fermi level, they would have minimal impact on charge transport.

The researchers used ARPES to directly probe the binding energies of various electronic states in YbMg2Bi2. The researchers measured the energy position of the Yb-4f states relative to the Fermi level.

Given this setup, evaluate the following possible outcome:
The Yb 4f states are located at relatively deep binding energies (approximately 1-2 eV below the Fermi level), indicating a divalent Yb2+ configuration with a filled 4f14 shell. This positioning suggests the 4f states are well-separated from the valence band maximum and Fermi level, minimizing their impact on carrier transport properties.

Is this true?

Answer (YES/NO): YES